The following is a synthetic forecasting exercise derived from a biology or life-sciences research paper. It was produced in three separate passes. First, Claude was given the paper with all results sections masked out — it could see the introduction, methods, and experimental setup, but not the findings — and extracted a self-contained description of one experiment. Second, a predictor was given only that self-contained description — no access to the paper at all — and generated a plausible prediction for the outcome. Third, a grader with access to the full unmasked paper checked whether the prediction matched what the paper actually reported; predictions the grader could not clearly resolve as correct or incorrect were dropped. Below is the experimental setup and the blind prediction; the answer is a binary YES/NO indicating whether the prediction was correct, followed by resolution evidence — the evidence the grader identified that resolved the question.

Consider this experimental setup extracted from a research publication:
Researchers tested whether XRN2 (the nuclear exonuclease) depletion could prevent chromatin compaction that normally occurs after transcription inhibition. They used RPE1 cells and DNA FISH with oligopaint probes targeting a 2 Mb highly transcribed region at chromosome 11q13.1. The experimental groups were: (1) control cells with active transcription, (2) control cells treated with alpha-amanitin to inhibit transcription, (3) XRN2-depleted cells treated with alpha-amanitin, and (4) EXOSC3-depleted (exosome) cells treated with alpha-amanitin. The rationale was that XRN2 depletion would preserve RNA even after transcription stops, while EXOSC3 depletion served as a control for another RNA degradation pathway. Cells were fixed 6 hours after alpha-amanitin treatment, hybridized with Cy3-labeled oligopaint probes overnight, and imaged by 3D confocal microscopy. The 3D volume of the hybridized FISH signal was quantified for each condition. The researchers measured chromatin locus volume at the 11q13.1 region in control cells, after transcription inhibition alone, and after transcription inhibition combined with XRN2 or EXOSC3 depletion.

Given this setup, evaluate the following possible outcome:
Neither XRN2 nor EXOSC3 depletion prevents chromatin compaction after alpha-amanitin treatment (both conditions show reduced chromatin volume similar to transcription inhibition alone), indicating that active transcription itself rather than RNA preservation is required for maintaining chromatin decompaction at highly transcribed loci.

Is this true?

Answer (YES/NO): NO